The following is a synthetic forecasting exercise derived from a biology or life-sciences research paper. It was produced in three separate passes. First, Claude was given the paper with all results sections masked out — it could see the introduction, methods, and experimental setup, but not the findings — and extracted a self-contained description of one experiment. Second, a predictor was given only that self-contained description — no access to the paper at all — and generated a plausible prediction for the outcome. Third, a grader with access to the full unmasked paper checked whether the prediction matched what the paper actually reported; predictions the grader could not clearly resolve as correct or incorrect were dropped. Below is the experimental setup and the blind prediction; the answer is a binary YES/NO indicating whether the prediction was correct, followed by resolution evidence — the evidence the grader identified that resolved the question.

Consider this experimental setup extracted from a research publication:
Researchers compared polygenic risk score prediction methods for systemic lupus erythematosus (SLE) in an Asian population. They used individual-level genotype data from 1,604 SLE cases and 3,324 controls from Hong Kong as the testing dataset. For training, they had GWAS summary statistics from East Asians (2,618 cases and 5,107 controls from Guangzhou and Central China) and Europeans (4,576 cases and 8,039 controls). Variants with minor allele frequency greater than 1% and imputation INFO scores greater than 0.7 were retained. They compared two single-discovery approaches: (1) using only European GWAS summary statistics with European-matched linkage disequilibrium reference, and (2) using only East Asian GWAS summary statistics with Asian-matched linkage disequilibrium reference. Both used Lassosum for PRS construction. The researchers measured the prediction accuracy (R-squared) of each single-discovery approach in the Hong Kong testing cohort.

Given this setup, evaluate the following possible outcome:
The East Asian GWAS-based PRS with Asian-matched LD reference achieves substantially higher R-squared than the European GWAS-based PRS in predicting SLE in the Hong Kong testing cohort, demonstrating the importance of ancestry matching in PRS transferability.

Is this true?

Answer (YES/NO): NO